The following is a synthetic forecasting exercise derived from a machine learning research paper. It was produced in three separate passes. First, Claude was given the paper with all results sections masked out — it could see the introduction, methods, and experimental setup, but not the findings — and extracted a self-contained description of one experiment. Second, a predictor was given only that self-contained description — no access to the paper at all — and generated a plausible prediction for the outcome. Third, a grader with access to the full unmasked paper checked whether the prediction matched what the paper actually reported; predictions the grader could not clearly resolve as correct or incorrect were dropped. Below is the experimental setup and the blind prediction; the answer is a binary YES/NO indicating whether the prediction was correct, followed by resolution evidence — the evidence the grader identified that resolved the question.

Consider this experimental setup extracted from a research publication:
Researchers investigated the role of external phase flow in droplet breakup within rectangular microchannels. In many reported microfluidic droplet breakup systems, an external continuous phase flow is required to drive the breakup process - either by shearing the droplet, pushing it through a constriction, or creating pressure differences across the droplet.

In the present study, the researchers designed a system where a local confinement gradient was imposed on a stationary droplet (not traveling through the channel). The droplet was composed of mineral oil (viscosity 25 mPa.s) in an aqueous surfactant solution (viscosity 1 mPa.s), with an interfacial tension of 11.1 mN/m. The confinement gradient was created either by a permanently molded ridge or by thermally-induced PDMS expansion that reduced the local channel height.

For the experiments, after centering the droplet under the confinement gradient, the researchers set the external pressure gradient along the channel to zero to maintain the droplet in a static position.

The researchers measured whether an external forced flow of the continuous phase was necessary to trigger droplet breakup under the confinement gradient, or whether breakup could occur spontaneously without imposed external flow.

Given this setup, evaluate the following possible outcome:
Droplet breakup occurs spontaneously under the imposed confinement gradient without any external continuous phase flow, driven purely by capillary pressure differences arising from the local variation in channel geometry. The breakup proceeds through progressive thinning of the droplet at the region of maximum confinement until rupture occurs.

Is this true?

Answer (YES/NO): YES